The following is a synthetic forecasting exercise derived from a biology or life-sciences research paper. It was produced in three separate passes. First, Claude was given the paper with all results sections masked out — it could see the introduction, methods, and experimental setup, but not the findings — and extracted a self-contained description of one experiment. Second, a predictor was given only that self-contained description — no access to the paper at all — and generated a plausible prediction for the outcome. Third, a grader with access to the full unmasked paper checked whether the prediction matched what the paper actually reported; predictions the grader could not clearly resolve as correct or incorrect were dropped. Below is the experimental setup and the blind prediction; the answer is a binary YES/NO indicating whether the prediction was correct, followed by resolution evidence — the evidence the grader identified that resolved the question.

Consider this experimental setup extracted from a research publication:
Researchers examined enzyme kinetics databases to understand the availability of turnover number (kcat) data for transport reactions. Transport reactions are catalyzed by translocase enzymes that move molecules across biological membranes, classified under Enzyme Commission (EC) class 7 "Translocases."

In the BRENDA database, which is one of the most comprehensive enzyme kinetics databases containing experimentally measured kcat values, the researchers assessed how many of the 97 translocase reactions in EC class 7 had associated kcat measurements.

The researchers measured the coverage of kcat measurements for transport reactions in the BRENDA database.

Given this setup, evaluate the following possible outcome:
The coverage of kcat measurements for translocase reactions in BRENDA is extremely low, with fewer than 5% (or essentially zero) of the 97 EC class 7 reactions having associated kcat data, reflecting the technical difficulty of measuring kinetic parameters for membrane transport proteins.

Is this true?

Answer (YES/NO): NO